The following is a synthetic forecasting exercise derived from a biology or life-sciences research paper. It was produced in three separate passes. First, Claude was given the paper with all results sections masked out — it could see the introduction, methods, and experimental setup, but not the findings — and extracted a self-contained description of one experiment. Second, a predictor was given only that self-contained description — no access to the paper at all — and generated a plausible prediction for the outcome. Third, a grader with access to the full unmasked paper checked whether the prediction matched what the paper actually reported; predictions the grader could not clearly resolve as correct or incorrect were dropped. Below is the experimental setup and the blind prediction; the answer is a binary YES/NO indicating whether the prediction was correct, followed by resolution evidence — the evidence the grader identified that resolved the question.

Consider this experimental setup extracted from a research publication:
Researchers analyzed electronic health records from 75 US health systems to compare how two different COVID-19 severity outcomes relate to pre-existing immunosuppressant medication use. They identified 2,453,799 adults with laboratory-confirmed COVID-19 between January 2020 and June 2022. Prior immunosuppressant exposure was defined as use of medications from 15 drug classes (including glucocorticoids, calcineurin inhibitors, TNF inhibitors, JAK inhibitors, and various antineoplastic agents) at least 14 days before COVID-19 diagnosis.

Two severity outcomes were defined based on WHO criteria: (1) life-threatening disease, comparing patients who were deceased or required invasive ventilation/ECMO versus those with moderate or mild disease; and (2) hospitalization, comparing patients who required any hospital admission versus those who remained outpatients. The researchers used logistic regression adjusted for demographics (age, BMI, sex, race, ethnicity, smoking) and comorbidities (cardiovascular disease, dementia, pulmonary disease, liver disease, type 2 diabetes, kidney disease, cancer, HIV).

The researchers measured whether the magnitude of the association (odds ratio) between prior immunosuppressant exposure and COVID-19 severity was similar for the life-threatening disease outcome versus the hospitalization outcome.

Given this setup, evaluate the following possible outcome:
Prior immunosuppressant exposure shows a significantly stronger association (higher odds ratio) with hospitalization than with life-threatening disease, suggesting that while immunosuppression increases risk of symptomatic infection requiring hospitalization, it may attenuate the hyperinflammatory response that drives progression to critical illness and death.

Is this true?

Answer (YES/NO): NO